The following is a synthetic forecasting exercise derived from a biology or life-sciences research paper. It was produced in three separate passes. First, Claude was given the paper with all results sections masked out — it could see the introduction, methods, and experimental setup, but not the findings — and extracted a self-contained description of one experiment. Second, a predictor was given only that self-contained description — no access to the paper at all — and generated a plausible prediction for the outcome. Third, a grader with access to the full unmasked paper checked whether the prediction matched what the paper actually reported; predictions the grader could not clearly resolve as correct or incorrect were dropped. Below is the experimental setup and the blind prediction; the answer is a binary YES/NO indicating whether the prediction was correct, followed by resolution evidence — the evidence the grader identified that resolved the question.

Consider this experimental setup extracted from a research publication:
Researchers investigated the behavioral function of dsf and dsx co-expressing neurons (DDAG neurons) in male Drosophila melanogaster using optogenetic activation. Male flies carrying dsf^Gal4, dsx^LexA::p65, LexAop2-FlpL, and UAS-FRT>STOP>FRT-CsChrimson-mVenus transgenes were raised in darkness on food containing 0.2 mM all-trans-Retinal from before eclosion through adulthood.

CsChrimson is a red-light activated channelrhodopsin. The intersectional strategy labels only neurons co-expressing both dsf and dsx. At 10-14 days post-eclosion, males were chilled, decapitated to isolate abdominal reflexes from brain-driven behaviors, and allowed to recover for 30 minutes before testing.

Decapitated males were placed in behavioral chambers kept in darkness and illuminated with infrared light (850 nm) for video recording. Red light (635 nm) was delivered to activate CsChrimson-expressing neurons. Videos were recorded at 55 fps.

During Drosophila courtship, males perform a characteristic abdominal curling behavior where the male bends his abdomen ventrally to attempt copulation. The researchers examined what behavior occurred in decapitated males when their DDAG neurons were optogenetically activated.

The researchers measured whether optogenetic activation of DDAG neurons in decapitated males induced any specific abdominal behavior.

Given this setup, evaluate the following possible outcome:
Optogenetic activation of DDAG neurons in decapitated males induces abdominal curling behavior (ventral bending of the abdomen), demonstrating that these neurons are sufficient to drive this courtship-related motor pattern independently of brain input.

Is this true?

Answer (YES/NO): YES